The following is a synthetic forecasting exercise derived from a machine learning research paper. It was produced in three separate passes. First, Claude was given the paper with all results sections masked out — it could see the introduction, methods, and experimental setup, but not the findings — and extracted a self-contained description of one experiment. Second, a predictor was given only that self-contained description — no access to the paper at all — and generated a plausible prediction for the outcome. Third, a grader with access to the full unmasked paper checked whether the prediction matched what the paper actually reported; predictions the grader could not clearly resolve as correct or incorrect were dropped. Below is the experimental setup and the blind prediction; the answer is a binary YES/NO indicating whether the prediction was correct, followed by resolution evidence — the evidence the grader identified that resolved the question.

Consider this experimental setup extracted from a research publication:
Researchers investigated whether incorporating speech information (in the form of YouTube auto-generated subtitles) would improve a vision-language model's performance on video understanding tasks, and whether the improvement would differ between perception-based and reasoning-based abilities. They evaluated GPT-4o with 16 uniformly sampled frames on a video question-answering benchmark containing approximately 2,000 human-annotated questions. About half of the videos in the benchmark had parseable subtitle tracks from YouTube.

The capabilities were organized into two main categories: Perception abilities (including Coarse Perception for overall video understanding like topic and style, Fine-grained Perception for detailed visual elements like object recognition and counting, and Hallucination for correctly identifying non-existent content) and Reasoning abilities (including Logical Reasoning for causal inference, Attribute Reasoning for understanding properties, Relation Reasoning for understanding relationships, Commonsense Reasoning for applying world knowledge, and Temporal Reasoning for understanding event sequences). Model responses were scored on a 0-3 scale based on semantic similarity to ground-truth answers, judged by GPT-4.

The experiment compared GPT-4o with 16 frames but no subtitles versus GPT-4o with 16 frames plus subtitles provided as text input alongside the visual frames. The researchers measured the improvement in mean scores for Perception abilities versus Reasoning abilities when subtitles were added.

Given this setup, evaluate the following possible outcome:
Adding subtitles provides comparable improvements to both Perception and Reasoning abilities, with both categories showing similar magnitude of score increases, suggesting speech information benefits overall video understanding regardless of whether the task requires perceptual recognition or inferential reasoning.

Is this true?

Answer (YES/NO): NO